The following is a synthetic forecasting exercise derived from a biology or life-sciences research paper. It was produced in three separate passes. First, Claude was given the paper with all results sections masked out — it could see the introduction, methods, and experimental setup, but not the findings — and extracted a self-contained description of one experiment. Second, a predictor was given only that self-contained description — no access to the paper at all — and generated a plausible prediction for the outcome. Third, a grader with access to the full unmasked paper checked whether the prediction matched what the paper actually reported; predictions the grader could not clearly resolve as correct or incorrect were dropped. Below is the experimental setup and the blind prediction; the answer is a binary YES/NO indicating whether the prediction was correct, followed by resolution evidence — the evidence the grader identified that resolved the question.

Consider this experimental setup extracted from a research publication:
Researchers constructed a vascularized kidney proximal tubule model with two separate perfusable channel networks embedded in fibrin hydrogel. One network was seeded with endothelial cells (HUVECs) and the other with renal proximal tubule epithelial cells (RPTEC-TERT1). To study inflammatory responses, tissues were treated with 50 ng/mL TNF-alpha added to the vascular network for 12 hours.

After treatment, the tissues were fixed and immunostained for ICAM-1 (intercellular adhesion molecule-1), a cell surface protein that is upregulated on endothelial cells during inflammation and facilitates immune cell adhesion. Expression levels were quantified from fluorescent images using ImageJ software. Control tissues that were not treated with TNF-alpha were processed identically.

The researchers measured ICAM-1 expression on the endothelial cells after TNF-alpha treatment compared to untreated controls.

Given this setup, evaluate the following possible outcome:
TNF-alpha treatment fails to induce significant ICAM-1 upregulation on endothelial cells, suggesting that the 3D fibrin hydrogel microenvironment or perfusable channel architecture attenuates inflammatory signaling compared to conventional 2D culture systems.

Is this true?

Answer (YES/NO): NO